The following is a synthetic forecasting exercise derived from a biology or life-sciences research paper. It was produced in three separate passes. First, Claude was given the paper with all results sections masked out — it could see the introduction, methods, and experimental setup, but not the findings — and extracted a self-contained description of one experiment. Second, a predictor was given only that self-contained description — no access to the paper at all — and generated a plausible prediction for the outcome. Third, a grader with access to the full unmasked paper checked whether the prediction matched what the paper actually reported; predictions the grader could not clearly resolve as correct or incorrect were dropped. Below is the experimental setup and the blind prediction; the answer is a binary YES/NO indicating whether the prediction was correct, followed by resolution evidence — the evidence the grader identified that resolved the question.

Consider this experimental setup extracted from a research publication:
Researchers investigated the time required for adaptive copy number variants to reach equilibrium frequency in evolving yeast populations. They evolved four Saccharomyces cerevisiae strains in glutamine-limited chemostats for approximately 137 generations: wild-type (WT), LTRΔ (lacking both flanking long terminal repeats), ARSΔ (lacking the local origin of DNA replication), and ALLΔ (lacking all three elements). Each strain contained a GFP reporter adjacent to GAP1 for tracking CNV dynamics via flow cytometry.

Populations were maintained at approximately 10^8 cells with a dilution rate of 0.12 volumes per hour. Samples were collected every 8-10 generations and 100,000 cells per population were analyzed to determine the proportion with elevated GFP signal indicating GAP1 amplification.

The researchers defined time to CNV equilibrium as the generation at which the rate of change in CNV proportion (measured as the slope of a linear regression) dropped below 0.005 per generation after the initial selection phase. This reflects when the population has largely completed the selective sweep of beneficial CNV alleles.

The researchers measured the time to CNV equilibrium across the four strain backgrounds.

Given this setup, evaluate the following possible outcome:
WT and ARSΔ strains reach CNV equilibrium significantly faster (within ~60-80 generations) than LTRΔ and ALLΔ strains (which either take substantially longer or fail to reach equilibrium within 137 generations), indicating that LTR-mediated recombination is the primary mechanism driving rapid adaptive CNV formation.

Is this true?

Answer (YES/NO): NO